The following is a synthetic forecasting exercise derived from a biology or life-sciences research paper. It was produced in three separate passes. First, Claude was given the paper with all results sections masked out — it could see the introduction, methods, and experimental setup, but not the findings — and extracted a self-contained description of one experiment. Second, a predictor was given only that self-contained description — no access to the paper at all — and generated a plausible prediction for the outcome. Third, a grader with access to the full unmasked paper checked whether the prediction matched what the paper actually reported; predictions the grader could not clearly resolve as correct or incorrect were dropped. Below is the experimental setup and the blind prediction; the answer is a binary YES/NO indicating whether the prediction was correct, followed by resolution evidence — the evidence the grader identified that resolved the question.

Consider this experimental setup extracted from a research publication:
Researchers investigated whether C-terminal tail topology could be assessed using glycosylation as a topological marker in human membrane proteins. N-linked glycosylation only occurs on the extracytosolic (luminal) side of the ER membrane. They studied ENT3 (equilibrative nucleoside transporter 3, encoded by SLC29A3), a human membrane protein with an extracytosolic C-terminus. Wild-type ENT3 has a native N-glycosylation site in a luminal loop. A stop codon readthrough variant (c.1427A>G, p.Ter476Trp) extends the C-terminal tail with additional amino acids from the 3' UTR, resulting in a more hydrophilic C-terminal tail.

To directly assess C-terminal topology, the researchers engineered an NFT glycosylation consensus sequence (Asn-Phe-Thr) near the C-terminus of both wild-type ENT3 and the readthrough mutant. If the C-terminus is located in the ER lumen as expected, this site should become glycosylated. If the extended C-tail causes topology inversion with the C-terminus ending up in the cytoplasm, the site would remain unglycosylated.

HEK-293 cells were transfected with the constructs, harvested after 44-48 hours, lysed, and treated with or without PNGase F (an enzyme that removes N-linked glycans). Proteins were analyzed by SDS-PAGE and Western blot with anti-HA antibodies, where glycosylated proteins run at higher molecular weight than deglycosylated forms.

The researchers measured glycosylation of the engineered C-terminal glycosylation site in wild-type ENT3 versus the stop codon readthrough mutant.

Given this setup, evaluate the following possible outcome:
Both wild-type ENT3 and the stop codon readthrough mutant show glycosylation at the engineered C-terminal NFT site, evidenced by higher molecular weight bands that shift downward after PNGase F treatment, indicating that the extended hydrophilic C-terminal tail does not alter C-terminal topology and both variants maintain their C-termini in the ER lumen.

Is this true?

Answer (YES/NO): NO